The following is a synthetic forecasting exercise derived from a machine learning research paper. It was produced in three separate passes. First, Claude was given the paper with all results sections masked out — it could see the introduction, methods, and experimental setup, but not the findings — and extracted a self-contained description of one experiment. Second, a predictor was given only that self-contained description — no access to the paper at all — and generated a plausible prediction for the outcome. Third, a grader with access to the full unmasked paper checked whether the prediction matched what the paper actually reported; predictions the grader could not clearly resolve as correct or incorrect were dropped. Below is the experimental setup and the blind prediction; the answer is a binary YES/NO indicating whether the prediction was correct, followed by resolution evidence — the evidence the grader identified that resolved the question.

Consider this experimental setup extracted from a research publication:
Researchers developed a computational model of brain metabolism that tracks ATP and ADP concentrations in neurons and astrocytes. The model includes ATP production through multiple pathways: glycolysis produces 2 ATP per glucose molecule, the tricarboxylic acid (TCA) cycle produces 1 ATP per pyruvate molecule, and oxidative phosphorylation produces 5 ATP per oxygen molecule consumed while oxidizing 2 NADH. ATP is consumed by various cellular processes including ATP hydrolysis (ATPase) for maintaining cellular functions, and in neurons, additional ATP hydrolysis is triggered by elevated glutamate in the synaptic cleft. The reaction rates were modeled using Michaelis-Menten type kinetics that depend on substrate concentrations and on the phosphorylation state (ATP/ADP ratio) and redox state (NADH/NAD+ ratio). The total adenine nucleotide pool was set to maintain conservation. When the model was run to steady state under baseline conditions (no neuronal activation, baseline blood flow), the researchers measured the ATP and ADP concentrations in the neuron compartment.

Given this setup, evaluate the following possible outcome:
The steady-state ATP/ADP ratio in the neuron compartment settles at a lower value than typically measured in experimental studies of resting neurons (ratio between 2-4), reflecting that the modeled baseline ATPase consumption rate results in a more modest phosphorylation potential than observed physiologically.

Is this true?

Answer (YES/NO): NO